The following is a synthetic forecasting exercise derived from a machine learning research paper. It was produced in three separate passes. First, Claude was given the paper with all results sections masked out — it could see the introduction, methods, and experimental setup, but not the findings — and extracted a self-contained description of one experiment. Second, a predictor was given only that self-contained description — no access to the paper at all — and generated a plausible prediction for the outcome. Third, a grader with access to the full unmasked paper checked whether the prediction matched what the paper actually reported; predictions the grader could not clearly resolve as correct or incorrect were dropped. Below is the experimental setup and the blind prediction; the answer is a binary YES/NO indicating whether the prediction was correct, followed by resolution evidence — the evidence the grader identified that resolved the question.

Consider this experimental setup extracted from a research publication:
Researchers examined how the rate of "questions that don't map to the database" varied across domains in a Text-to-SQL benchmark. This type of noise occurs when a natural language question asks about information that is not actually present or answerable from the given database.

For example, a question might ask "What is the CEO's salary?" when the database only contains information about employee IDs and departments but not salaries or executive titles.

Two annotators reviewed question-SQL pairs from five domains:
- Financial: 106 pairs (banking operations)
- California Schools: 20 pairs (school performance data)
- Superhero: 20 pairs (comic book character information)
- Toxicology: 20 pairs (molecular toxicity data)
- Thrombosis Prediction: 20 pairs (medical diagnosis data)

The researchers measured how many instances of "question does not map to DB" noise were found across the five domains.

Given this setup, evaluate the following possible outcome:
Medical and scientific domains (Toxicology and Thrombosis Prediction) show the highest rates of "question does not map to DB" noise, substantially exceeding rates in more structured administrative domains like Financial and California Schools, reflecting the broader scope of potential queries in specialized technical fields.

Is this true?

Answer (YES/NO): NO